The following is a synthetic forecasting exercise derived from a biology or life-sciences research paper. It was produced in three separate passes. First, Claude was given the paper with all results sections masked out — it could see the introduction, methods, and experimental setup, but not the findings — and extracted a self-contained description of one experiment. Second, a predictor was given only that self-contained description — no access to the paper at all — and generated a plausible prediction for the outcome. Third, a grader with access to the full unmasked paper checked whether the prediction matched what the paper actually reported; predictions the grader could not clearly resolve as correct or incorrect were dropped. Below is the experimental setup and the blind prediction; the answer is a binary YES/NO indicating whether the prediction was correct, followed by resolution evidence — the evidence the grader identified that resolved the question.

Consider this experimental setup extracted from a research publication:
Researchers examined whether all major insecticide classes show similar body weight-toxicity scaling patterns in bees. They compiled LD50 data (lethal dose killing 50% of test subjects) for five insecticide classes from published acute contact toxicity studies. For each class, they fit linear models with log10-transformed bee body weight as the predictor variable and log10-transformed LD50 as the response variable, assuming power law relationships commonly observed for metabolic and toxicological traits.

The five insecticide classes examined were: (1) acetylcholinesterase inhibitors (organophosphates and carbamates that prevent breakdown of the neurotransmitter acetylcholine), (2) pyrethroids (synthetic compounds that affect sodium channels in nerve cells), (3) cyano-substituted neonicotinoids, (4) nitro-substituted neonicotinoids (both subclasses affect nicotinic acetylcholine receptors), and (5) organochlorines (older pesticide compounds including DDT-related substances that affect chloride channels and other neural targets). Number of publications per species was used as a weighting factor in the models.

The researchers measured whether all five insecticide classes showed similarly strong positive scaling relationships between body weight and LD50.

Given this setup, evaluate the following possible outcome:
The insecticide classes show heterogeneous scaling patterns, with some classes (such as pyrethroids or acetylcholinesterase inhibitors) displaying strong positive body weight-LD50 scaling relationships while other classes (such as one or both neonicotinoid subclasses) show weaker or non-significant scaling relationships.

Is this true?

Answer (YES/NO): NO